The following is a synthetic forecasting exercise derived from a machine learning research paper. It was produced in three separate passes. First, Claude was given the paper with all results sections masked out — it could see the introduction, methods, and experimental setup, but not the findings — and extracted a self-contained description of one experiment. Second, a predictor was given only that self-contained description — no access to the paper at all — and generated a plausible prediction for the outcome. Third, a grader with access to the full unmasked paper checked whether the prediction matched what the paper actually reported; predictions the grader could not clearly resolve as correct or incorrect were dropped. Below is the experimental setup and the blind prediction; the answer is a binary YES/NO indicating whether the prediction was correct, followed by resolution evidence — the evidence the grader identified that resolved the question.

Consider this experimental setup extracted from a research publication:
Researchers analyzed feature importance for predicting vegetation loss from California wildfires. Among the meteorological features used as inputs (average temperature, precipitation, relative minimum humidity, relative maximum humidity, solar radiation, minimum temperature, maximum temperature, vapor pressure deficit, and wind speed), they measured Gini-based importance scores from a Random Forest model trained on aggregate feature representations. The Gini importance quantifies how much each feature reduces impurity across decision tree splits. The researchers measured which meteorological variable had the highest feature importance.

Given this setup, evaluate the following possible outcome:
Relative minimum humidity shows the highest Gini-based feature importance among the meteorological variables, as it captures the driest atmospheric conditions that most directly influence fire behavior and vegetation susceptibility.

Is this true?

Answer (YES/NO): YES